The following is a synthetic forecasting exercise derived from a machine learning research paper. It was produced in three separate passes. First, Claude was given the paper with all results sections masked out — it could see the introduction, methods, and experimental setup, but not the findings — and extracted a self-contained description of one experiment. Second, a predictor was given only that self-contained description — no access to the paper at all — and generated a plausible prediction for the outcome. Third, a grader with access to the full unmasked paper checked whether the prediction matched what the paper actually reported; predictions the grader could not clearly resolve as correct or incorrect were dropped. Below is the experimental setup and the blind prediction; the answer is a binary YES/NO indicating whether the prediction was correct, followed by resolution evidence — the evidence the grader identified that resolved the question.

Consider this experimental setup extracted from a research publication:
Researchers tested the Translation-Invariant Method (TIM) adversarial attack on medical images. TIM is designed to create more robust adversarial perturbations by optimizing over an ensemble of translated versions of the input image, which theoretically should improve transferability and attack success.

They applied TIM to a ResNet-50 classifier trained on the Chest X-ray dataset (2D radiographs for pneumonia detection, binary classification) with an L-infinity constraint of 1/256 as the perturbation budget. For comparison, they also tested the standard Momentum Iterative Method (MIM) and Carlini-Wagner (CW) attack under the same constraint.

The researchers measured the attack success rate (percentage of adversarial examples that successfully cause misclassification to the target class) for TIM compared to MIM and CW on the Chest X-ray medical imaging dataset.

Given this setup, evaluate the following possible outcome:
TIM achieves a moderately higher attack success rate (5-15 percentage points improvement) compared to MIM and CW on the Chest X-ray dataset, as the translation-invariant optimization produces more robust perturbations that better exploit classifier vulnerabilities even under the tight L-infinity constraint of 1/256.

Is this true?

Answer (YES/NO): NO